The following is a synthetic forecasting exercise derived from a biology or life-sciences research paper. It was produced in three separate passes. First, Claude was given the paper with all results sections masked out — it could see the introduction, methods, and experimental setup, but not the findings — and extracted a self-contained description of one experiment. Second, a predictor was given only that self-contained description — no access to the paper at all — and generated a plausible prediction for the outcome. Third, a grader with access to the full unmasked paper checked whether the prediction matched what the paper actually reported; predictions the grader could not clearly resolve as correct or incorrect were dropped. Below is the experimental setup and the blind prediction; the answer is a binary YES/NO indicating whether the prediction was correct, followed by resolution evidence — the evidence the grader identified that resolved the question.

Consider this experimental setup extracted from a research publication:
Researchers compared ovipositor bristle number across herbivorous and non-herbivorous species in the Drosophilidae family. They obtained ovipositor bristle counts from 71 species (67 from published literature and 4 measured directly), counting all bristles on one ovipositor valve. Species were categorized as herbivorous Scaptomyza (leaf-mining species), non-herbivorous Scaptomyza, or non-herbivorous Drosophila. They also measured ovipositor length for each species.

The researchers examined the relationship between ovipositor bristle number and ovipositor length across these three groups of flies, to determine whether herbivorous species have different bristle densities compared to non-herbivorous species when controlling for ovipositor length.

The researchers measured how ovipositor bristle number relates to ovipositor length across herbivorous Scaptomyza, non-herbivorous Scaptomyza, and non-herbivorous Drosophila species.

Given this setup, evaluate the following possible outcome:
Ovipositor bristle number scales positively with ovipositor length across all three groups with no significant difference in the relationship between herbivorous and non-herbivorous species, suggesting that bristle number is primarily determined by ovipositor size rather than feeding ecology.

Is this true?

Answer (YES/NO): NO